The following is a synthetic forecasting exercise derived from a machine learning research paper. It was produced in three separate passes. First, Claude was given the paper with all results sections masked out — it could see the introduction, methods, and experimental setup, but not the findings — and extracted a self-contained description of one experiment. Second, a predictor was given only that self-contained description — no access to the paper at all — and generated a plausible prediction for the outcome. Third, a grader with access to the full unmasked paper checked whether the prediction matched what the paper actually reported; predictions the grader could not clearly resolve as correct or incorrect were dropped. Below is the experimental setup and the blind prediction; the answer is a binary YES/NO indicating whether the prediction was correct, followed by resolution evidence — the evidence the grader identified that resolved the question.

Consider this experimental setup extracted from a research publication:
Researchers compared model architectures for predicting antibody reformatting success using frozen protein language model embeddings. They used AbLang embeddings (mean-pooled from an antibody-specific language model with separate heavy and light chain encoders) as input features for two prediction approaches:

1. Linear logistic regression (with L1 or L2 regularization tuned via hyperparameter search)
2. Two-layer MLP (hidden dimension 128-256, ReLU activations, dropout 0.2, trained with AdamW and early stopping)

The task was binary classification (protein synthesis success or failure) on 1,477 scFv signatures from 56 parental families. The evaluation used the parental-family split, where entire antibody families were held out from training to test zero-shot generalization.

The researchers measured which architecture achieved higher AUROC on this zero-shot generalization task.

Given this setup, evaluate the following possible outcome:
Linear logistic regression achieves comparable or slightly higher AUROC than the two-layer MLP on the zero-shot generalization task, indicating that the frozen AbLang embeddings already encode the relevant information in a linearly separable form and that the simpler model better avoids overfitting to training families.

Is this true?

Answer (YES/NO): NO